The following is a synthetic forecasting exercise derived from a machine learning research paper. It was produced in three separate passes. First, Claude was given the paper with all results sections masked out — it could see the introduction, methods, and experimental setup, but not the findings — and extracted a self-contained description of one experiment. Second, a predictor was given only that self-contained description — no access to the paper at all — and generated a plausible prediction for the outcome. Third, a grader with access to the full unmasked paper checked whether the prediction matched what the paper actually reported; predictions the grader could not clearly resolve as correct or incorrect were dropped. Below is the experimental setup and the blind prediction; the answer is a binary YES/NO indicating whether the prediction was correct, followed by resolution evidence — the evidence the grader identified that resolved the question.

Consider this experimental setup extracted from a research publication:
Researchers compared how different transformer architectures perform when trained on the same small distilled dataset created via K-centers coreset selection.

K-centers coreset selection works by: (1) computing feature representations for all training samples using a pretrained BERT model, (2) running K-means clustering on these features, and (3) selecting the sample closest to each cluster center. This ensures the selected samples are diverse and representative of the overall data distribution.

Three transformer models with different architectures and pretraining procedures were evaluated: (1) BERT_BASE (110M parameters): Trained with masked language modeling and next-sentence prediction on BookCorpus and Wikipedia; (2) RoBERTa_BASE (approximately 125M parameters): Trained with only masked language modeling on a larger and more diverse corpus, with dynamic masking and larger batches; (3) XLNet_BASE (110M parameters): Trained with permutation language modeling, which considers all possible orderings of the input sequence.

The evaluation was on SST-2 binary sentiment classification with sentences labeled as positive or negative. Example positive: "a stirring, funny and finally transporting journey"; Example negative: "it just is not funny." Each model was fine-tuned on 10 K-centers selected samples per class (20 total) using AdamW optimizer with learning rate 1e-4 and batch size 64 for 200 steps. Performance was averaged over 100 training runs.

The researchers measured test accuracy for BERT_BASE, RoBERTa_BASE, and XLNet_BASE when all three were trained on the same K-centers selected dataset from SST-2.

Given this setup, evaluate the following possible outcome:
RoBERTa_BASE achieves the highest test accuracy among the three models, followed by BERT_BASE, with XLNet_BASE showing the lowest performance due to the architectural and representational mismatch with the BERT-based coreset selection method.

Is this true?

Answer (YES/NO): NO